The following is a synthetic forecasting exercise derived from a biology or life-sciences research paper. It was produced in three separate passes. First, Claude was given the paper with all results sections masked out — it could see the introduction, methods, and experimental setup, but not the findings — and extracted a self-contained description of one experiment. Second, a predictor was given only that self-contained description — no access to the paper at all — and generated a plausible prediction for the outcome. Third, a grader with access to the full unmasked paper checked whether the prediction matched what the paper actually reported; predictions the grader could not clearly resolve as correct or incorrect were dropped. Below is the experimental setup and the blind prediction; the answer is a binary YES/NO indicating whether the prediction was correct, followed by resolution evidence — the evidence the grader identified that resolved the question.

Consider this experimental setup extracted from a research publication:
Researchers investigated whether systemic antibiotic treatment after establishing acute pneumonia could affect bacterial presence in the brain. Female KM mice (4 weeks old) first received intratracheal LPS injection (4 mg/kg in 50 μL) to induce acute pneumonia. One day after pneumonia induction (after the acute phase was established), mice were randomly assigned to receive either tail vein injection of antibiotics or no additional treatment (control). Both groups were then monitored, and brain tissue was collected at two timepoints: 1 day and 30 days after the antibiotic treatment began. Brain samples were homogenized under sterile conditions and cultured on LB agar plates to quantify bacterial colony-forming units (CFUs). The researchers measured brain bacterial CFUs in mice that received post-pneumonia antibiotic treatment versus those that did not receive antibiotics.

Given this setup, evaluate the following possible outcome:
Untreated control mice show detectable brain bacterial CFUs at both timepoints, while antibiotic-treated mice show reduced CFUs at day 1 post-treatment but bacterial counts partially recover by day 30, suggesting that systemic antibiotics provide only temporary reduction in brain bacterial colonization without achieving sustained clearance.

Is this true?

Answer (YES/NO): NO